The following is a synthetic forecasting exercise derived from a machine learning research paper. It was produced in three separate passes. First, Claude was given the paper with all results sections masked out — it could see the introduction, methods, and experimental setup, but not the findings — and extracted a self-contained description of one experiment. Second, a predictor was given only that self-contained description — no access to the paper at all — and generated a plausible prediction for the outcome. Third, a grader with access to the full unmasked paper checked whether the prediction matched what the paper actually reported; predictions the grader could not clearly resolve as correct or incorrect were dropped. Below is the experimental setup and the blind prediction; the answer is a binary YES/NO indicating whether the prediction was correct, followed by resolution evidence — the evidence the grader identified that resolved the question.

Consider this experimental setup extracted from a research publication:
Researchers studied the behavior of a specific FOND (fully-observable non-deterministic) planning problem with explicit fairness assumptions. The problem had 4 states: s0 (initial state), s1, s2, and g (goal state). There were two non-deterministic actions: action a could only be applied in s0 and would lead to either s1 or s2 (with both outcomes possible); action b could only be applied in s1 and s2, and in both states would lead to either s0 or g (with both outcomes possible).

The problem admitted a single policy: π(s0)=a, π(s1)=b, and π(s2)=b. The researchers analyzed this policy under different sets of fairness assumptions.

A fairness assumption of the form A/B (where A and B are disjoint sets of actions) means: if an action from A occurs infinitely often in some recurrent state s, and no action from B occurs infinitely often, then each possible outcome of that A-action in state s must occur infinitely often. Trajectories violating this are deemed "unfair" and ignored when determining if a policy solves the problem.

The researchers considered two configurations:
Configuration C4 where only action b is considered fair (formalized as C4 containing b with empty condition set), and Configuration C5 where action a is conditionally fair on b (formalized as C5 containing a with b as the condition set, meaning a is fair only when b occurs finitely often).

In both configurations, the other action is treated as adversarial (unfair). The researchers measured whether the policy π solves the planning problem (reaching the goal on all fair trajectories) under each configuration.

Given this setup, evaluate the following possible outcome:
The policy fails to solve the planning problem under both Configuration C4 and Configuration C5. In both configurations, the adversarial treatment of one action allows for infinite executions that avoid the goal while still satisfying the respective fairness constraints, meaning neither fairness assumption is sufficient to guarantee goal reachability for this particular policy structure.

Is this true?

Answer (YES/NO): NO